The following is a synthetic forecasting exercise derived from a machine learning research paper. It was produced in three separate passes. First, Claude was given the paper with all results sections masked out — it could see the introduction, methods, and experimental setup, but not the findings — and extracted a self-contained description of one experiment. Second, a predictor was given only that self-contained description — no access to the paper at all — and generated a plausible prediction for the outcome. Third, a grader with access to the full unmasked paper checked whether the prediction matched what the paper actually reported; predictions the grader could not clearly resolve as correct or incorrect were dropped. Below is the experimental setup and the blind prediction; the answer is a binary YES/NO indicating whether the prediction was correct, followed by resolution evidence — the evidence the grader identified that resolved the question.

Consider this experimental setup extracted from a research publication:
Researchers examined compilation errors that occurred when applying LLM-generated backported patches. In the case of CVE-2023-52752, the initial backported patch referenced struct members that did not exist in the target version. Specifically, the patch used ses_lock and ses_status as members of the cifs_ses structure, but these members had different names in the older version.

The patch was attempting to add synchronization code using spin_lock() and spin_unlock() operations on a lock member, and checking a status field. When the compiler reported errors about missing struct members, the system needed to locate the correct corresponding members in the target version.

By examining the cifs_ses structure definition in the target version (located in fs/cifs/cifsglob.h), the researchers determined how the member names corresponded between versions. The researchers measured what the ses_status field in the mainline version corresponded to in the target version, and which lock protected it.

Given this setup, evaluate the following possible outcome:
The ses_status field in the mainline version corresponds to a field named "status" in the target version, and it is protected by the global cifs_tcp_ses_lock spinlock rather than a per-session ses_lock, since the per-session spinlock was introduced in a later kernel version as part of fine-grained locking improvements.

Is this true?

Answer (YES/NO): NO